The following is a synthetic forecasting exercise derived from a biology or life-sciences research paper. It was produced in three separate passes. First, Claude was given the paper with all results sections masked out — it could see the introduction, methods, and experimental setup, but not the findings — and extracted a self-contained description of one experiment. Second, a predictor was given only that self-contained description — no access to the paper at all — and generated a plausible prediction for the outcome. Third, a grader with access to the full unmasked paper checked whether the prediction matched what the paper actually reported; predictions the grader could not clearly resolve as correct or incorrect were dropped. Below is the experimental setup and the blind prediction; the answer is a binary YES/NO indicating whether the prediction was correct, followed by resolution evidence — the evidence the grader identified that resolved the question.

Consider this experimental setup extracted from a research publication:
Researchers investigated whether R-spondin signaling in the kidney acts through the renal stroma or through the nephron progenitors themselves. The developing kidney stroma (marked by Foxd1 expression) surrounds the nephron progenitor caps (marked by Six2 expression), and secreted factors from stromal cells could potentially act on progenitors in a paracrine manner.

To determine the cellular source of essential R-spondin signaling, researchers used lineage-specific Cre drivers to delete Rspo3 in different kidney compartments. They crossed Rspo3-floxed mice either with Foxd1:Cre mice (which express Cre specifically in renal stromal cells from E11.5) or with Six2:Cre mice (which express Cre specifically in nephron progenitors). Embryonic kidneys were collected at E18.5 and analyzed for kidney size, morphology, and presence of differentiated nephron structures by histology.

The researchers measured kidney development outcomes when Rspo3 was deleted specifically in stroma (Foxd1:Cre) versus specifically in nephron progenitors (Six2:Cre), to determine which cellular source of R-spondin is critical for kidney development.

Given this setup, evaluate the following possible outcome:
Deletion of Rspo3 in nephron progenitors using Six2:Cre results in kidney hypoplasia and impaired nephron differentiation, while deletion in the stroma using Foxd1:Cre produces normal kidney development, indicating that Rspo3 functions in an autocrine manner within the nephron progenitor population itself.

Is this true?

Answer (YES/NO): NO